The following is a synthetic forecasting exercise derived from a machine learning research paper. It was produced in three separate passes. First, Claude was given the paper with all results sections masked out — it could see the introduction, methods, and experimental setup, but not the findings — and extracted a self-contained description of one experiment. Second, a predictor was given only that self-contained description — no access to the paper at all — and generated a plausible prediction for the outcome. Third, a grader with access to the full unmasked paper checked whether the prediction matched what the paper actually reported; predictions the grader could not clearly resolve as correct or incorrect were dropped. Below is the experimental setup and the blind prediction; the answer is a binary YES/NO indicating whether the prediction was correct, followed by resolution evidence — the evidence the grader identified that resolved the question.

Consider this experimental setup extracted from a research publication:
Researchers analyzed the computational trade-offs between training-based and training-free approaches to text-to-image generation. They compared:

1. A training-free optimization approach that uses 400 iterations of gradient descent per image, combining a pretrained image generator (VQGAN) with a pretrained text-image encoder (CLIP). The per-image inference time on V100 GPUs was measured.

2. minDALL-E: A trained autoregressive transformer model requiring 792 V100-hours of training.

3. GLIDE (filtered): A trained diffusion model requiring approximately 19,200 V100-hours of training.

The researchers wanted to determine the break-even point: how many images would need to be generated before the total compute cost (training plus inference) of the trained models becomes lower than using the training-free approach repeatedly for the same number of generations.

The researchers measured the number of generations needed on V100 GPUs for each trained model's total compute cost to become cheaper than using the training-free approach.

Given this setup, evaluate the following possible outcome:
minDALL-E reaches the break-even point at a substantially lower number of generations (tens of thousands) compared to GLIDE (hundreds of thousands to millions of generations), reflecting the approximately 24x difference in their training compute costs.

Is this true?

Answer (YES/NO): YES